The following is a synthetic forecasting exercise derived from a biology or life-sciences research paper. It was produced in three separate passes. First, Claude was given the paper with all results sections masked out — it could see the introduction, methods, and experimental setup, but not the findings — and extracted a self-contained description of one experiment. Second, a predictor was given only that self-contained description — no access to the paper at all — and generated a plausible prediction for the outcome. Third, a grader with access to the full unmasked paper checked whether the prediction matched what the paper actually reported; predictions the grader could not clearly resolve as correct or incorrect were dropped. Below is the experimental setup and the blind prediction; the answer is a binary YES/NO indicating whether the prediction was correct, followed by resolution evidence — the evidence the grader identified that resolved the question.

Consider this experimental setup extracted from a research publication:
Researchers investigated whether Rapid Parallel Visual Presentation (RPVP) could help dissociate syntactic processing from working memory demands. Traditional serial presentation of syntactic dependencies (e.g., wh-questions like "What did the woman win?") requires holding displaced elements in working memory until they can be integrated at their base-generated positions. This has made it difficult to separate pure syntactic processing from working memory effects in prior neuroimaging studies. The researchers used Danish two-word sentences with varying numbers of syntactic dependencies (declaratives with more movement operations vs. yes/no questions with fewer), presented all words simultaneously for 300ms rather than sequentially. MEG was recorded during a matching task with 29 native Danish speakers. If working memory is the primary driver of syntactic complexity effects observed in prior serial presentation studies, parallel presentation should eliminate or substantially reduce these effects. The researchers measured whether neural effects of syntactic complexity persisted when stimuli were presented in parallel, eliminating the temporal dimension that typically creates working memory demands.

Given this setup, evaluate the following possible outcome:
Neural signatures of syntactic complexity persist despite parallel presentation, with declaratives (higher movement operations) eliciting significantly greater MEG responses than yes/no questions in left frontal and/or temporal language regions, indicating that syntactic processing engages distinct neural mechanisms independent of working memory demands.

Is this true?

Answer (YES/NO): NO